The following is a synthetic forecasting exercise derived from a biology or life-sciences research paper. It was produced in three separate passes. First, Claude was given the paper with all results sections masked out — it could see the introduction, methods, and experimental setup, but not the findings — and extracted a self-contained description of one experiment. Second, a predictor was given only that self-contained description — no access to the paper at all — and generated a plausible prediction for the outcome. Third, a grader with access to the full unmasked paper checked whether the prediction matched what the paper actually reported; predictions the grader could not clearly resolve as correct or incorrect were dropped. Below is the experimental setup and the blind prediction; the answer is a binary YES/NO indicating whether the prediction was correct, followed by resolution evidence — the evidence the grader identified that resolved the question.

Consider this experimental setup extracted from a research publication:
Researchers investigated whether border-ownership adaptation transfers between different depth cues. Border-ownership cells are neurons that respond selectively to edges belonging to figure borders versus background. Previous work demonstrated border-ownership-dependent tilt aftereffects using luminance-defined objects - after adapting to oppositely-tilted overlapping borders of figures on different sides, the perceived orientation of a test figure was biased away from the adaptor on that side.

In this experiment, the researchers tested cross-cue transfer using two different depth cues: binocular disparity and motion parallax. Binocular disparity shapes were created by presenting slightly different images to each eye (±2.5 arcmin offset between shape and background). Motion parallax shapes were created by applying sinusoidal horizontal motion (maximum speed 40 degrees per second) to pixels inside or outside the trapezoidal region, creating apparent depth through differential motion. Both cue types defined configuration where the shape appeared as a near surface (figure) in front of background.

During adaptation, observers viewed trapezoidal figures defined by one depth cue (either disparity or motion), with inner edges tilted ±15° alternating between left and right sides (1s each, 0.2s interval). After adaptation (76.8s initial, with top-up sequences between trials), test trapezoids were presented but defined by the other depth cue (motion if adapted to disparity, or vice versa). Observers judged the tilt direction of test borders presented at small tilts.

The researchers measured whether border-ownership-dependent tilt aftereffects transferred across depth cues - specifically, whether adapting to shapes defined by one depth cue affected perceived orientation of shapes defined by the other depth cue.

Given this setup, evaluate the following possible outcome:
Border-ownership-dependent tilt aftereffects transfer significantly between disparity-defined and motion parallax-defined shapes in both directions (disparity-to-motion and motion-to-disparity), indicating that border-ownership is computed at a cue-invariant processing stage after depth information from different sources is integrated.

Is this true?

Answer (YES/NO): YES